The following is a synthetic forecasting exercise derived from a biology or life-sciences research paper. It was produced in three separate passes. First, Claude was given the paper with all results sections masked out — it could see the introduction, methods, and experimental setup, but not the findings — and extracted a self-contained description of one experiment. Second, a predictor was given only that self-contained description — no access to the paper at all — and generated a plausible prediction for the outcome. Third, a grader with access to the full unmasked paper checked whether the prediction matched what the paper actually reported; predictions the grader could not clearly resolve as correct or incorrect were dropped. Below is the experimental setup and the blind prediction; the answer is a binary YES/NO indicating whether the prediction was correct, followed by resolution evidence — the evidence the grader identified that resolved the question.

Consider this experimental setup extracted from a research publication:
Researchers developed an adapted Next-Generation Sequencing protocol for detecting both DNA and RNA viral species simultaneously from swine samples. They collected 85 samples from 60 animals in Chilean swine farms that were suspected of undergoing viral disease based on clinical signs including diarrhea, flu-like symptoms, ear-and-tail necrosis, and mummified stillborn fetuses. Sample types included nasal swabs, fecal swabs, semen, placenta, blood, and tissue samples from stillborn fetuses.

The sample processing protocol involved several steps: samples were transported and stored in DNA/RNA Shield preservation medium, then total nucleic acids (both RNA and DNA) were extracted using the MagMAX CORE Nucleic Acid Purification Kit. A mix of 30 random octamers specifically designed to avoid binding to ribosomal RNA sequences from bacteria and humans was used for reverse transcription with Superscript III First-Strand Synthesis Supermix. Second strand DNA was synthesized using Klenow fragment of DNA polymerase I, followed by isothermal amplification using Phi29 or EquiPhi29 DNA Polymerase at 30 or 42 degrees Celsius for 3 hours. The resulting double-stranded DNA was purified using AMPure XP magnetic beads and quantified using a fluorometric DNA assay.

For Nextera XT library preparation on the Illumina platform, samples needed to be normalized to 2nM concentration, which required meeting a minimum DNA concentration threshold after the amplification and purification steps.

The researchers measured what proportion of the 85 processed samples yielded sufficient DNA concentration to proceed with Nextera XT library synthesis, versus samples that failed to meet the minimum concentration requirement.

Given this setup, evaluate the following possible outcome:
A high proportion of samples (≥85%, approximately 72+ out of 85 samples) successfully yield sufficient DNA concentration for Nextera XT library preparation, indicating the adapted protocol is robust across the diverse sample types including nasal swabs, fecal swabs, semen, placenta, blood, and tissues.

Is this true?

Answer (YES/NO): NO